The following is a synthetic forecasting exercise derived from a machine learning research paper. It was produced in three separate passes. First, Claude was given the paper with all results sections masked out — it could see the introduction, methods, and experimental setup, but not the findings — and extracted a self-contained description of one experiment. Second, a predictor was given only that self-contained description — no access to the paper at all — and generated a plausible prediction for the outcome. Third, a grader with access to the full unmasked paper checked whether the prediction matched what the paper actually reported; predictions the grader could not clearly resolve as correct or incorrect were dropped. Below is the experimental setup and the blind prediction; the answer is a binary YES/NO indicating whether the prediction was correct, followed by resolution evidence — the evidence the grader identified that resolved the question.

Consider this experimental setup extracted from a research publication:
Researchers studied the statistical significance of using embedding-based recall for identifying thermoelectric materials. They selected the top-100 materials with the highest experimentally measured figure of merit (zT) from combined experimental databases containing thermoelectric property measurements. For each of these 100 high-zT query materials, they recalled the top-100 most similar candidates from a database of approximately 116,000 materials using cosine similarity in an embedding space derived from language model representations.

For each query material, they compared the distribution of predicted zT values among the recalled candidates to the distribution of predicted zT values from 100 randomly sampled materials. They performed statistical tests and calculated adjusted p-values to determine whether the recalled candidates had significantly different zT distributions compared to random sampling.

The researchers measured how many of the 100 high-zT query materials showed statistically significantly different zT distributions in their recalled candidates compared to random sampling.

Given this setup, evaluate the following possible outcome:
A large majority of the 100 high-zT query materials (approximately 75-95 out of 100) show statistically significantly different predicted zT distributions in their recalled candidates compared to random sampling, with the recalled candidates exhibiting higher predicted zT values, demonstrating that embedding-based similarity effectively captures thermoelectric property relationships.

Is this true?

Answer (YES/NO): YES